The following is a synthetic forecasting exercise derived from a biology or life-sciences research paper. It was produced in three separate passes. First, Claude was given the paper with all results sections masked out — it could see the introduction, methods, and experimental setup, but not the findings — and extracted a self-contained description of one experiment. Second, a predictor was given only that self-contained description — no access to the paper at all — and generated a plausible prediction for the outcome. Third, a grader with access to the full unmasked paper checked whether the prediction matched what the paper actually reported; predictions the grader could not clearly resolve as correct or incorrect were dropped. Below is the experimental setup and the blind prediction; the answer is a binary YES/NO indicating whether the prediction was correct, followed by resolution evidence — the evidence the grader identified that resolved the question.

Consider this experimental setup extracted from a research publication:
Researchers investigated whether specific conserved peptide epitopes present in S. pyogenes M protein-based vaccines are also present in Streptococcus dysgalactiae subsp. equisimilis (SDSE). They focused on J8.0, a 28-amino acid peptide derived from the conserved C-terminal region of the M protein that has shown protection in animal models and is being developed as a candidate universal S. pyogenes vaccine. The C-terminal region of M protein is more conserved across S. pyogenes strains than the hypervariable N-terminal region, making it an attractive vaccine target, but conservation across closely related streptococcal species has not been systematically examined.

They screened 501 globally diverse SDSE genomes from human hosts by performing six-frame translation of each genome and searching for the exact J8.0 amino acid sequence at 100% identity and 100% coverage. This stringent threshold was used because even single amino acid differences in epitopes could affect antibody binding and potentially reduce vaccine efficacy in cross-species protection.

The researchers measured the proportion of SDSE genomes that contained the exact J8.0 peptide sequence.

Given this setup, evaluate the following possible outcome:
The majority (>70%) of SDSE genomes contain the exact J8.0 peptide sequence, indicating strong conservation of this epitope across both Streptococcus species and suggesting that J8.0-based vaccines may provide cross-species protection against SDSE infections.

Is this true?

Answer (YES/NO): YES